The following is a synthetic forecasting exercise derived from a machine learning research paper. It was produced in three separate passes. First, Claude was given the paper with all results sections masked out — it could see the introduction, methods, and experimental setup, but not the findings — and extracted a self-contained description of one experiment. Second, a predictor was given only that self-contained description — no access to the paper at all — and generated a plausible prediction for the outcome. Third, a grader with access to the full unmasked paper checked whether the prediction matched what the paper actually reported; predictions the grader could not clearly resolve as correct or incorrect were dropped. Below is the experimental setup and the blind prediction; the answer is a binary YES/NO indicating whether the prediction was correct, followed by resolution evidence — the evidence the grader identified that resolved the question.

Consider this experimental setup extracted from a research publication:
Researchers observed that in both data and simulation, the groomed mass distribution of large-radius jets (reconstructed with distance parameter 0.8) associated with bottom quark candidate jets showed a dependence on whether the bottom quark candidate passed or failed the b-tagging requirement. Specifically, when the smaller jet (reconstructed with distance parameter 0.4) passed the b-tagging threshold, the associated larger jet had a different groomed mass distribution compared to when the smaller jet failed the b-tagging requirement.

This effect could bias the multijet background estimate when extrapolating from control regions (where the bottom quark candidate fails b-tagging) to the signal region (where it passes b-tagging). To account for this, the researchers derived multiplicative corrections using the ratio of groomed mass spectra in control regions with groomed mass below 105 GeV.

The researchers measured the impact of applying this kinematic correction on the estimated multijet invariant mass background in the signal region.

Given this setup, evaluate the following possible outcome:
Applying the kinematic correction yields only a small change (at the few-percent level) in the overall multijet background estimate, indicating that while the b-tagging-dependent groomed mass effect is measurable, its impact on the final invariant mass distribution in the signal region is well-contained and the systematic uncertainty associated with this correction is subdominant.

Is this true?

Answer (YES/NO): NO